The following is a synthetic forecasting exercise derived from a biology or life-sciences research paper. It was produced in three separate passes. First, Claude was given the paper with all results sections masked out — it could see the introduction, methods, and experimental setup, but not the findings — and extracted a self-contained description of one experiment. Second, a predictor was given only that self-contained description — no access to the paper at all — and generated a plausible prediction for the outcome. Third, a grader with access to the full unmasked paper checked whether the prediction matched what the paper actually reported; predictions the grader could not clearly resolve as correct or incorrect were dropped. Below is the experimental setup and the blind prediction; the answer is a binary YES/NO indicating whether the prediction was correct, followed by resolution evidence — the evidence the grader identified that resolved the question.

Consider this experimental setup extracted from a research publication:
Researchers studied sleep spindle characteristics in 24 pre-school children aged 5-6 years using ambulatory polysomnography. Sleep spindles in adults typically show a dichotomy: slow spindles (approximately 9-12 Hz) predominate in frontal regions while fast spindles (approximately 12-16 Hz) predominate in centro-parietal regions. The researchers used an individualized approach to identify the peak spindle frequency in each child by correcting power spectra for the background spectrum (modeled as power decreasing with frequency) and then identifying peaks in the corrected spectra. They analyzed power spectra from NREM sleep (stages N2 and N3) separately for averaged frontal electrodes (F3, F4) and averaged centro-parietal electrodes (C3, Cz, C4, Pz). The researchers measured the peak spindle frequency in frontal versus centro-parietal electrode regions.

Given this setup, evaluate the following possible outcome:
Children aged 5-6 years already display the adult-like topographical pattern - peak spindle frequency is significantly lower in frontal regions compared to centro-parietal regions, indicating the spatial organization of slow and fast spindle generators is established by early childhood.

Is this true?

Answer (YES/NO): YES